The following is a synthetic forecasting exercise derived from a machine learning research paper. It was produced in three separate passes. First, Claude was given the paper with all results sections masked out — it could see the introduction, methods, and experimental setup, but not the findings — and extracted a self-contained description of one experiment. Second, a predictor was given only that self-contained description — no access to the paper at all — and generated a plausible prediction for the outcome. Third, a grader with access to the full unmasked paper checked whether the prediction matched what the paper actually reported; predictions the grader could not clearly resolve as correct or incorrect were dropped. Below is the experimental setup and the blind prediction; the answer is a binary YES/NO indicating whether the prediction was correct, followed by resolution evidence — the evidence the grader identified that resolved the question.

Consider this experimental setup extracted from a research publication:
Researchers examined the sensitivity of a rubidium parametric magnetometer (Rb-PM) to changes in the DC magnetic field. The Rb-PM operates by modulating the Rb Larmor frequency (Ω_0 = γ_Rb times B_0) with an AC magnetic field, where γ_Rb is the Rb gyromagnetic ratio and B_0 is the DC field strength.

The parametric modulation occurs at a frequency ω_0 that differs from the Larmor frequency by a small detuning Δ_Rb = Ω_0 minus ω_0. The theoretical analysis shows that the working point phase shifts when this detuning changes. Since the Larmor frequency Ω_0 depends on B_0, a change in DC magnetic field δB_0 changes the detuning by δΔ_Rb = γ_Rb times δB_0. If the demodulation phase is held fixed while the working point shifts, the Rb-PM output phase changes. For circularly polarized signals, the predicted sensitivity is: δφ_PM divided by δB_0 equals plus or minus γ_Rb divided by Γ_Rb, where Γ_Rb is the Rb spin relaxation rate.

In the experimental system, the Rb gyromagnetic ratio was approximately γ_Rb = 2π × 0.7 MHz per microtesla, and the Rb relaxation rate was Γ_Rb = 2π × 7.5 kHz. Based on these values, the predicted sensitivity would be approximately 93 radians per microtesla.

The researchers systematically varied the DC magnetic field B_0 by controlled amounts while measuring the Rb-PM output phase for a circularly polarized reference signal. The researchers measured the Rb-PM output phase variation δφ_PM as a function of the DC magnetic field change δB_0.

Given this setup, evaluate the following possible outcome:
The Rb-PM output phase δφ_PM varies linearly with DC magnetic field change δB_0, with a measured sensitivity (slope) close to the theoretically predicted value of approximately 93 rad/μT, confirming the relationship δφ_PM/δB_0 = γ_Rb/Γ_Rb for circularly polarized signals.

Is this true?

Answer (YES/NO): YES